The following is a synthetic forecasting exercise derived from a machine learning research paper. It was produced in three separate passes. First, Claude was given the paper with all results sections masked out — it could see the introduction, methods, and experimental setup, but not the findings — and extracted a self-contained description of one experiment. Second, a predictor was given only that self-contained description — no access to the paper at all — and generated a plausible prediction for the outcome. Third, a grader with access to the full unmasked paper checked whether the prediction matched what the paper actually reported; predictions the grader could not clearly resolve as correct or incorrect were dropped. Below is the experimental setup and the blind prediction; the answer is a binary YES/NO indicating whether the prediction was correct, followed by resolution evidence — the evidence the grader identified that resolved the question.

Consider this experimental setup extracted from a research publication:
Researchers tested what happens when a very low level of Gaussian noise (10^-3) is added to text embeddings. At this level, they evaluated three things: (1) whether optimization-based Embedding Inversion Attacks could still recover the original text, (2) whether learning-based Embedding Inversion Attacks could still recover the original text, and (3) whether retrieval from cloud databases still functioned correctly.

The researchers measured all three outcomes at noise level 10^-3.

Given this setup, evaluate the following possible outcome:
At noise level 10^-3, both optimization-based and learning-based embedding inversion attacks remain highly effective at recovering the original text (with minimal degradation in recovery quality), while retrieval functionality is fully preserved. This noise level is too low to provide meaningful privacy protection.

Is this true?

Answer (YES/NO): YES